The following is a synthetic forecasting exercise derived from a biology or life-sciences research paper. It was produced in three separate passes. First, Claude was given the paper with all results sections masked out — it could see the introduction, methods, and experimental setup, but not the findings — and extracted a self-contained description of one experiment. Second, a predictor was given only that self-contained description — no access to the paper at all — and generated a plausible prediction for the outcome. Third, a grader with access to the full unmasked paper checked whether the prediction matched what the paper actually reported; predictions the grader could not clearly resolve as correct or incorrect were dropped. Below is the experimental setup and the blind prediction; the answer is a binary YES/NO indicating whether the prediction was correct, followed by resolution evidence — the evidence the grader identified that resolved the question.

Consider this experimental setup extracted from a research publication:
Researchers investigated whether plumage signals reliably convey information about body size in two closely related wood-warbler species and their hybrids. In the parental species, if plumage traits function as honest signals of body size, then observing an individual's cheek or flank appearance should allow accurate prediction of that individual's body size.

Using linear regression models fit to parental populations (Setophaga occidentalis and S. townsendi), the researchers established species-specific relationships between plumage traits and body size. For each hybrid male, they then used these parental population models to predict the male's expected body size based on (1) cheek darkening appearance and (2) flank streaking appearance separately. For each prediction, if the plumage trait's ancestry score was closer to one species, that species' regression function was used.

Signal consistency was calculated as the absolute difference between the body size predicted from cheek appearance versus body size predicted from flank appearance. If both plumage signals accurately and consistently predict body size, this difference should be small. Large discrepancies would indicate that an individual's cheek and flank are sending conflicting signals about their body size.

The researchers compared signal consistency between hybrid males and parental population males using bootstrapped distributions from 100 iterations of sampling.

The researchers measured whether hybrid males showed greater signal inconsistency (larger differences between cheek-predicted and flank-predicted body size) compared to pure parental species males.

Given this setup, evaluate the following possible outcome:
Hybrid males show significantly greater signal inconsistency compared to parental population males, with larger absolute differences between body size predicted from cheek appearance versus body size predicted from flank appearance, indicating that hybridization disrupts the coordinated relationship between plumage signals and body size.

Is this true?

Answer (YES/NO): YES